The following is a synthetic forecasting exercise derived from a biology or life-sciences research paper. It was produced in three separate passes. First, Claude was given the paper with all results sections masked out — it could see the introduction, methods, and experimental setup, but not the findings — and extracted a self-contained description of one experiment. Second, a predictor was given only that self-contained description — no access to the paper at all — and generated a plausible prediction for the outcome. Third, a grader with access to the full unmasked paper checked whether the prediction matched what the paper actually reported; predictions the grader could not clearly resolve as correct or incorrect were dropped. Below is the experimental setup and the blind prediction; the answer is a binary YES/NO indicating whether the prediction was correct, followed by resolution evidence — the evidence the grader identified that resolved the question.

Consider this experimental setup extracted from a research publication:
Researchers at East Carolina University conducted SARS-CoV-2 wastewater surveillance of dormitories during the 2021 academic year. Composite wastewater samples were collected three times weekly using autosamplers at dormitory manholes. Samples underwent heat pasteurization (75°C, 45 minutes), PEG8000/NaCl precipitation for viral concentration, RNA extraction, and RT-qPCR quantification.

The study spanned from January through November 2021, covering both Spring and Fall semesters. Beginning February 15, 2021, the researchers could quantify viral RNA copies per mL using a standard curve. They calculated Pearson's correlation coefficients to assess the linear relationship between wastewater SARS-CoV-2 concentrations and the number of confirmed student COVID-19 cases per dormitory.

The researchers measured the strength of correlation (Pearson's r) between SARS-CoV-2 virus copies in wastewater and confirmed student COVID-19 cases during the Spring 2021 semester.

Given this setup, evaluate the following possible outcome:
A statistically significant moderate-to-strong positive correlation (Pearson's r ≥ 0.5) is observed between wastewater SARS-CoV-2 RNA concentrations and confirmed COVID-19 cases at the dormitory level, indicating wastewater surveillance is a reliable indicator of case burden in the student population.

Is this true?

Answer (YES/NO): YES